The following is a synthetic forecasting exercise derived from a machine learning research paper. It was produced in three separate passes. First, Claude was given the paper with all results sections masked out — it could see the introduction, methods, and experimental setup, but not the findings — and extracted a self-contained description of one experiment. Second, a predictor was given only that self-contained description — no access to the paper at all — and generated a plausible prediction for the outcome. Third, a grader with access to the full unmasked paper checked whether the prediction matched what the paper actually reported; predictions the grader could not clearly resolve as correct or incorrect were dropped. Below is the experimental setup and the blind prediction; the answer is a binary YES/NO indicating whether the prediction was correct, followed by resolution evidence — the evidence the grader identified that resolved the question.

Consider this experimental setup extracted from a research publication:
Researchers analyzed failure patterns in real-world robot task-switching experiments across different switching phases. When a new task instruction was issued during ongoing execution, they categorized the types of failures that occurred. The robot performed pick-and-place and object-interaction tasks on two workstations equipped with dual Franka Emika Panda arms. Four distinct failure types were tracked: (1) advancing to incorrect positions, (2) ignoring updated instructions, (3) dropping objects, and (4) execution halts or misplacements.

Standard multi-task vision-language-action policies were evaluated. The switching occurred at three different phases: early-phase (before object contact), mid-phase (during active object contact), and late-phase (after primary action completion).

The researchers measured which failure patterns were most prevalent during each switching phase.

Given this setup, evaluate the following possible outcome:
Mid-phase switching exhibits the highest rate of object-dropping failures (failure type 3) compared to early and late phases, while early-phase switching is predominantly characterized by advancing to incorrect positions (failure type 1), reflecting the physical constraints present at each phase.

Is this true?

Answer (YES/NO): YES